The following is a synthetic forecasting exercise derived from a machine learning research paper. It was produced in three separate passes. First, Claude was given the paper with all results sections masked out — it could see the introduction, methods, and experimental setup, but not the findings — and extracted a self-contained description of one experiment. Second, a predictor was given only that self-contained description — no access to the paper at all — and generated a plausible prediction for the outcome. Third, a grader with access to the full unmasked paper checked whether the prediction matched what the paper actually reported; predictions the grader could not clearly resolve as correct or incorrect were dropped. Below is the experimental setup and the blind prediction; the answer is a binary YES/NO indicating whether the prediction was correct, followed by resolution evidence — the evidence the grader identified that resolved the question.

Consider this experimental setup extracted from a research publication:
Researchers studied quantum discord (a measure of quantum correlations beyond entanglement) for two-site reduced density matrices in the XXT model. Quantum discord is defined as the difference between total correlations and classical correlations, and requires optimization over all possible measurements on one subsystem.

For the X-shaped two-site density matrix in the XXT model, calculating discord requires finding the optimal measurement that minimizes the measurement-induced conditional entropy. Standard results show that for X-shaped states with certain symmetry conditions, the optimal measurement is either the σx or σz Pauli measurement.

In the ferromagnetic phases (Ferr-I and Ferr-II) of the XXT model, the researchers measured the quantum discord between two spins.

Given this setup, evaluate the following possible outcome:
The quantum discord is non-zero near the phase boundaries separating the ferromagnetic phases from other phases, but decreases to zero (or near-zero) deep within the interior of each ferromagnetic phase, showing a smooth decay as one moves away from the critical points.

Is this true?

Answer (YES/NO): NO